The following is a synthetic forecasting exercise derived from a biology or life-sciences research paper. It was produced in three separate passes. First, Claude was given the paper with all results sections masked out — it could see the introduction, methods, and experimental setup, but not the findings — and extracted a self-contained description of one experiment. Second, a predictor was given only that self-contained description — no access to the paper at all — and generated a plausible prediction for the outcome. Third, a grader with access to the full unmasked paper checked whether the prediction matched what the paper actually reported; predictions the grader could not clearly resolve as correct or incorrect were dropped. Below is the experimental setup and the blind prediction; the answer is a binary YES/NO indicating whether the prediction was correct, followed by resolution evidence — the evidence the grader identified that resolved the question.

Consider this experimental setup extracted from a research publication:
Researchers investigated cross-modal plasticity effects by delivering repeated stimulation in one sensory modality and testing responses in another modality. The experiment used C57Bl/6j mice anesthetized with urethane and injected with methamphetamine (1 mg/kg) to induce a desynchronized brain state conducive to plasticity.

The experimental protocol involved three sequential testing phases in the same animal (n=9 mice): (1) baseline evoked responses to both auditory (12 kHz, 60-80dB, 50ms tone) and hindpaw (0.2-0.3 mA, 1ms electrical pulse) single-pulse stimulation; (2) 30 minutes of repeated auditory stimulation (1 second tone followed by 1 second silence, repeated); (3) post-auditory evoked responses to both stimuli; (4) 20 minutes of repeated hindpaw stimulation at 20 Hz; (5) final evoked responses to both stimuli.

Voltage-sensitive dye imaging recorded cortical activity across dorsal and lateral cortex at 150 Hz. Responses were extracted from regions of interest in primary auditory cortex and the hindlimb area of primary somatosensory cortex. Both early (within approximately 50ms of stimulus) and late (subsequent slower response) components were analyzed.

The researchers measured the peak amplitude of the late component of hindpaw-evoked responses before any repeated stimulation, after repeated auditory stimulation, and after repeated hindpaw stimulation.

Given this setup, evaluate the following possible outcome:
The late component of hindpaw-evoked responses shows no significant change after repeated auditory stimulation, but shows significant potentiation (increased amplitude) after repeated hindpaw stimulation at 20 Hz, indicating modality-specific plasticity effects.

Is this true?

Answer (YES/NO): NO